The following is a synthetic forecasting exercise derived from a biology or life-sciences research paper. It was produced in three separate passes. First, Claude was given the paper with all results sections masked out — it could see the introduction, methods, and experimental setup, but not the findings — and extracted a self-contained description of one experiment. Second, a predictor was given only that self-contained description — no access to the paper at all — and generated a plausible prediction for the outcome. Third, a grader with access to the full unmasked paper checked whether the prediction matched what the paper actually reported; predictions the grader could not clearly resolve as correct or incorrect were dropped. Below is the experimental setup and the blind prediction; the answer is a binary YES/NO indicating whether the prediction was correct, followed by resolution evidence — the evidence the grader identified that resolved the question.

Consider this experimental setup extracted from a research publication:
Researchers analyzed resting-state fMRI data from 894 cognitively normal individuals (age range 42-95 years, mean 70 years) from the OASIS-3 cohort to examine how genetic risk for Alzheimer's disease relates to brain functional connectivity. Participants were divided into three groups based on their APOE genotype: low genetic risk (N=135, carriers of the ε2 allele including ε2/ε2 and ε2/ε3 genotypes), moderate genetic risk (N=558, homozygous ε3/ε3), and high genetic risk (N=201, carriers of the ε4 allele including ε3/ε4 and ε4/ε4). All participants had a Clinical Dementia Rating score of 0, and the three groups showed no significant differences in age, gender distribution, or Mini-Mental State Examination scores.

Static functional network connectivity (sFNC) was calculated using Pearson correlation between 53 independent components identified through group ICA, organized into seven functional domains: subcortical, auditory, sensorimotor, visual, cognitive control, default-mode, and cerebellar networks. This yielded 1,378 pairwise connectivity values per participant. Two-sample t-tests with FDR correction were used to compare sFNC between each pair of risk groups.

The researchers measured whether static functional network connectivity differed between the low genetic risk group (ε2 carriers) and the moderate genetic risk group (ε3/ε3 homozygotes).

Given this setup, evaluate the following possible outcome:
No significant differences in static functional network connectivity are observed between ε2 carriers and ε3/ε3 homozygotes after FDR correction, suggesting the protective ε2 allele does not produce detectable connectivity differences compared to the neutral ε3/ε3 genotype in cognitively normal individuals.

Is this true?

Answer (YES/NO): YES